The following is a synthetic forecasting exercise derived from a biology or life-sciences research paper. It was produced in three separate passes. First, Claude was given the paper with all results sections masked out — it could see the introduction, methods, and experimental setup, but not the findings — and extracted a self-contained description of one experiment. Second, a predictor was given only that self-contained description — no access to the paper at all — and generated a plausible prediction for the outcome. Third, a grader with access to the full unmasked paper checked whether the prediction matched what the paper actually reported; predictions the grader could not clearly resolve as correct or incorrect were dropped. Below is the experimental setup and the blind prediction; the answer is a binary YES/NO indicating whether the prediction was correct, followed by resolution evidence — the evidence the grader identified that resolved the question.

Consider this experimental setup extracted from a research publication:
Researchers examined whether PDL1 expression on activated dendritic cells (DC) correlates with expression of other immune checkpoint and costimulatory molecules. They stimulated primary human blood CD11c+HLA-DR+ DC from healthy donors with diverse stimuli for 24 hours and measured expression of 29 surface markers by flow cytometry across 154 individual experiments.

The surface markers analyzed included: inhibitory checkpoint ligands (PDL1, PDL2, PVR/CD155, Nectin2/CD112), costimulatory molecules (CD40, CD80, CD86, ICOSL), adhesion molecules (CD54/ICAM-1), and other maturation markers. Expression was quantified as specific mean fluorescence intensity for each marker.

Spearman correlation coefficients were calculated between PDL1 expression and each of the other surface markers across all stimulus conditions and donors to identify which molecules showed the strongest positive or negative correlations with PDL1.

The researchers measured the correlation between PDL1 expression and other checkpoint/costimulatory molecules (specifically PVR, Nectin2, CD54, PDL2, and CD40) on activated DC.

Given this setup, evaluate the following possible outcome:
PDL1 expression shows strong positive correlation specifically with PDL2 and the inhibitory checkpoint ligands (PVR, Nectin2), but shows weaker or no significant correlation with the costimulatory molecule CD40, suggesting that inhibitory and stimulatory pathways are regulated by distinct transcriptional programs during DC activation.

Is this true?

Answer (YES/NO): NO